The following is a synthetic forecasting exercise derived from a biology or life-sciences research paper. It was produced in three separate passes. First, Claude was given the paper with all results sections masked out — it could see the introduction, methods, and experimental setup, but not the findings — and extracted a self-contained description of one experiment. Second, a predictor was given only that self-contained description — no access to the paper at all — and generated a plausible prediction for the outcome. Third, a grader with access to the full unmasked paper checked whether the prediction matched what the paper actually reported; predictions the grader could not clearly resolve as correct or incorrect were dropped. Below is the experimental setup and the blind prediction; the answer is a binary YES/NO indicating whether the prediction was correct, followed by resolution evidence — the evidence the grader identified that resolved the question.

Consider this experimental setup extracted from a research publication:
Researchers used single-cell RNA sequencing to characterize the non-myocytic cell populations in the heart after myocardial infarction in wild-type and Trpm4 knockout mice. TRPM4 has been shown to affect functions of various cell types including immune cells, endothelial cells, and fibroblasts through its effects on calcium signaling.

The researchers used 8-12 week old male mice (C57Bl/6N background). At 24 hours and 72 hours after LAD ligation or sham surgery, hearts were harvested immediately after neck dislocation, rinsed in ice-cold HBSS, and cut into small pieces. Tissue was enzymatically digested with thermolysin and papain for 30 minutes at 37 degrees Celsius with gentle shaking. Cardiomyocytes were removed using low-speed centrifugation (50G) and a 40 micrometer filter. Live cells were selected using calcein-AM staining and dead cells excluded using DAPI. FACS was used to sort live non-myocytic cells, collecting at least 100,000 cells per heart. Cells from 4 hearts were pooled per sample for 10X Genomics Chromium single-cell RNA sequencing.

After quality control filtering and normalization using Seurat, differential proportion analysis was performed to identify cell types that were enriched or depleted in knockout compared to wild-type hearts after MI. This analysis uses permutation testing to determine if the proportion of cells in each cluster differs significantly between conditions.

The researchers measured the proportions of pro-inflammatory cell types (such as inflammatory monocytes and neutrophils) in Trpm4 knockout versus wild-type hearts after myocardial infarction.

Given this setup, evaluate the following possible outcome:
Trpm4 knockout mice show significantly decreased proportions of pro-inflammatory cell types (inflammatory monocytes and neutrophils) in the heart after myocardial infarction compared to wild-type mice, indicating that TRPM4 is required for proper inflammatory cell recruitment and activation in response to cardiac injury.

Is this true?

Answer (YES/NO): NO